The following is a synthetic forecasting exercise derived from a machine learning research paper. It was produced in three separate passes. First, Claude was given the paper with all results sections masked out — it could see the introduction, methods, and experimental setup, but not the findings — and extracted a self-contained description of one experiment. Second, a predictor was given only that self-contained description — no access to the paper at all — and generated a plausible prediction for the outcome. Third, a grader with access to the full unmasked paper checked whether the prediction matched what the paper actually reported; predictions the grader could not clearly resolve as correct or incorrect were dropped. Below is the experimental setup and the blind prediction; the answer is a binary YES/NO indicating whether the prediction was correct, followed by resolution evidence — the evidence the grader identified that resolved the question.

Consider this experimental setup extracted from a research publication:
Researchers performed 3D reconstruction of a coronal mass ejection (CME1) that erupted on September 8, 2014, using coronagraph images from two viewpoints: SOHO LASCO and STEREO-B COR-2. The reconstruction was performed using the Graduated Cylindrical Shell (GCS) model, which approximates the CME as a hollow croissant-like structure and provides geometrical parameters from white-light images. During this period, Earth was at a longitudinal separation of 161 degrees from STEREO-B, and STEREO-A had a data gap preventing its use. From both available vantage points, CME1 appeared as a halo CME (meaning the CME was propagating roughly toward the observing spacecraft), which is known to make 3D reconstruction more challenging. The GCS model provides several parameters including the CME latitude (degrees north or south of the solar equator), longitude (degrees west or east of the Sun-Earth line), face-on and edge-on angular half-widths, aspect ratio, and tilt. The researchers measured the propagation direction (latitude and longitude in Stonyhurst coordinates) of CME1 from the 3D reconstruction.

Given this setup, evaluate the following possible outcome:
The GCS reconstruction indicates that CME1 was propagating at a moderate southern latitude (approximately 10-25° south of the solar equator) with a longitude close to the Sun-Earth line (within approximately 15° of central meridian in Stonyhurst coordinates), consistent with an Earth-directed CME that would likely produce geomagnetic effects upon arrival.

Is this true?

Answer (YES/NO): NO